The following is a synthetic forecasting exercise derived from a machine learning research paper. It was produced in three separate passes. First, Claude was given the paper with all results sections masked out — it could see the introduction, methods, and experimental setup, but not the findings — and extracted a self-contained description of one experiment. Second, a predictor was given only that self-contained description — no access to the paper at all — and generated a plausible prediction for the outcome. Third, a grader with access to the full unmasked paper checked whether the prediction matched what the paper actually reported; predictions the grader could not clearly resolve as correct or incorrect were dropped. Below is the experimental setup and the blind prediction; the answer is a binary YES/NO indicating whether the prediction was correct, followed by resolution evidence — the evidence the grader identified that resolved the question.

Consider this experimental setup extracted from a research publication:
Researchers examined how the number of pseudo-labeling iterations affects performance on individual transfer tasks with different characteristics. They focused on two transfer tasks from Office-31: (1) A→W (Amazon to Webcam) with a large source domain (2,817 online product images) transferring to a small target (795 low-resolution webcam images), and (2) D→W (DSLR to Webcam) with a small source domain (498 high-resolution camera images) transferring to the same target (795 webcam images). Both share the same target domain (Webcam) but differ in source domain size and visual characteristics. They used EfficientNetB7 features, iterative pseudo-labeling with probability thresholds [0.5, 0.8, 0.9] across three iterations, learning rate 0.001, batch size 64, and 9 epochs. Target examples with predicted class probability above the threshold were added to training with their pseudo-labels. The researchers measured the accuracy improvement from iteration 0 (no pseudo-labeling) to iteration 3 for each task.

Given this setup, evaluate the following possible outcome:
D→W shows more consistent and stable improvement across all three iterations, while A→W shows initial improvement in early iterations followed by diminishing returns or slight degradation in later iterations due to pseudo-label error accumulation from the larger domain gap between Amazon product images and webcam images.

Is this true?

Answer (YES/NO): NO